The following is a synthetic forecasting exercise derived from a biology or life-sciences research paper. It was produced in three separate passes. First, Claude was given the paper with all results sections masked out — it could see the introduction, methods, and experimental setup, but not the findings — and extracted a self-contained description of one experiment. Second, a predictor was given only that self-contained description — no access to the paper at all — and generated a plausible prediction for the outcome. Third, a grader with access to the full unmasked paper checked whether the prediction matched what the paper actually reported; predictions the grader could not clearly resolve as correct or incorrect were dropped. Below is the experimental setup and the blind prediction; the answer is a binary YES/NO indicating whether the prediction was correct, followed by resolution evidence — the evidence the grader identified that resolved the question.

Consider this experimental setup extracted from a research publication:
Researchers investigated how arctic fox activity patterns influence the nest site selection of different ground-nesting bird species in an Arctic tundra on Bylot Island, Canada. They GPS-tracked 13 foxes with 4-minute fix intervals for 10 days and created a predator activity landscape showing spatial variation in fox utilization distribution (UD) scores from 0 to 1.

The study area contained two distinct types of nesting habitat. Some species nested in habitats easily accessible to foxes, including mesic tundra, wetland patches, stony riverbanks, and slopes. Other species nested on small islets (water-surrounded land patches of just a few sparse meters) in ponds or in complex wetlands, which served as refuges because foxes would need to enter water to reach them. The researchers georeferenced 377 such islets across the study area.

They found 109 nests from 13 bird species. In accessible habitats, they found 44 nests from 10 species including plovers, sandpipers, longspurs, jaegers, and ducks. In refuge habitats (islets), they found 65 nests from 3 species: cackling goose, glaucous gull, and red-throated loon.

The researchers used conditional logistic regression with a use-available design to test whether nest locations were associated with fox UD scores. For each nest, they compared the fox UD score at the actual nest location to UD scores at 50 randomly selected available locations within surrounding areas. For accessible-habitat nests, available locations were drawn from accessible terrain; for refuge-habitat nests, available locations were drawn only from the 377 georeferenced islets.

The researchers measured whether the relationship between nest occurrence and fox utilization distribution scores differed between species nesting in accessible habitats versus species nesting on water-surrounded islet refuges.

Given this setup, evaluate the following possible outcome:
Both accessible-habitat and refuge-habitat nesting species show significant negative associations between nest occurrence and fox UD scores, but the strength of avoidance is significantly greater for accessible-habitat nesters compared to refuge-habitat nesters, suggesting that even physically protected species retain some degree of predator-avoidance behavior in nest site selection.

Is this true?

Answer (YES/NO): NO